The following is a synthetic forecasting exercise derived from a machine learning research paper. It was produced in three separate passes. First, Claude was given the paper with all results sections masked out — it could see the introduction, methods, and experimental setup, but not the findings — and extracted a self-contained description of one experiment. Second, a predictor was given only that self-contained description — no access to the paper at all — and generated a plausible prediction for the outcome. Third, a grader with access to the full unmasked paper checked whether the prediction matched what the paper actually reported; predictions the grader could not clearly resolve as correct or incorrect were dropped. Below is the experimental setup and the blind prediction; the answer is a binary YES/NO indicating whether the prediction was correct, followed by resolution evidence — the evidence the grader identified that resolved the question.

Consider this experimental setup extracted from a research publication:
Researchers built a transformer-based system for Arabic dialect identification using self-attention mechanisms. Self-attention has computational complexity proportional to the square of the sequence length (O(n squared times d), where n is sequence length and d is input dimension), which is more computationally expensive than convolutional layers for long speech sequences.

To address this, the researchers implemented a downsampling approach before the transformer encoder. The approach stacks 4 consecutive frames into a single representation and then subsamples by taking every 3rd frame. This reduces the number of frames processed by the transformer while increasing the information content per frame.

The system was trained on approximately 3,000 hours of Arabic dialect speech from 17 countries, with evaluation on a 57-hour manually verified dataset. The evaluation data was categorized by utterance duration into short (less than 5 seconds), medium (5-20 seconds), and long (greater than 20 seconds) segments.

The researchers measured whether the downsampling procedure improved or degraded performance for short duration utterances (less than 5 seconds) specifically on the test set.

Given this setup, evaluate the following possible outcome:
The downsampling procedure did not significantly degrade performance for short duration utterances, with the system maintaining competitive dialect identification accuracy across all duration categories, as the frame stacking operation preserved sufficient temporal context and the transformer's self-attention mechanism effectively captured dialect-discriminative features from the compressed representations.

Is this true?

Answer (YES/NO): YES